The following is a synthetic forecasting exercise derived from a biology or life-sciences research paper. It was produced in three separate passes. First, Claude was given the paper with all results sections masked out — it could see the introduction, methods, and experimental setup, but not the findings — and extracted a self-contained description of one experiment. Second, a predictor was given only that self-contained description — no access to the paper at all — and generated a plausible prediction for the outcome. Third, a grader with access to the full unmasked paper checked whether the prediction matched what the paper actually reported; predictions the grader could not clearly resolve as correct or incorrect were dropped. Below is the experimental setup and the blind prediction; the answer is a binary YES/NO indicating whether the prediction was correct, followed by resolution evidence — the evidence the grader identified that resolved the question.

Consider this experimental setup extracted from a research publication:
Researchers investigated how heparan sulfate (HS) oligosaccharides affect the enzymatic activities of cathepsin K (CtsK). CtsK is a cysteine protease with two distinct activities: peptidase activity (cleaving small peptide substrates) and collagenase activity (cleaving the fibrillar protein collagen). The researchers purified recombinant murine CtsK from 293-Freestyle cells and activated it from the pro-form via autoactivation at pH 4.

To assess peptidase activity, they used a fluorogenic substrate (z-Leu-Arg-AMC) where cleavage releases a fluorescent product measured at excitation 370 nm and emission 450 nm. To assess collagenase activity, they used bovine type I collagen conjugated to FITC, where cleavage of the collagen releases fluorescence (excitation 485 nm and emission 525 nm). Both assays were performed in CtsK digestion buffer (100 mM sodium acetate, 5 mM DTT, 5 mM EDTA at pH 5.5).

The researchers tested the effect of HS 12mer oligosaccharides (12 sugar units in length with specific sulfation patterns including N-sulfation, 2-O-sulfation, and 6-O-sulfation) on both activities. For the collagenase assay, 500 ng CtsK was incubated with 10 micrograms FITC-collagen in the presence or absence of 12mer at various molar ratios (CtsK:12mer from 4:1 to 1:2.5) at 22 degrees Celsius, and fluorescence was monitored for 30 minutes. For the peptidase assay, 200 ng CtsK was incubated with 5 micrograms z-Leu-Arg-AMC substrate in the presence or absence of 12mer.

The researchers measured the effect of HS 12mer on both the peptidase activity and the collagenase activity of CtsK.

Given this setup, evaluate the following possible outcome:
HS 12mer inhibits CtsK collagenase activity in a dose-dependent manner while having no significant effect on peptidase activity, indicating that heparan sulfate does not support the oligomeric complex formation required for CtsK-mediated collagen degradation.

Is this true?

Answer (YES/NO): NO